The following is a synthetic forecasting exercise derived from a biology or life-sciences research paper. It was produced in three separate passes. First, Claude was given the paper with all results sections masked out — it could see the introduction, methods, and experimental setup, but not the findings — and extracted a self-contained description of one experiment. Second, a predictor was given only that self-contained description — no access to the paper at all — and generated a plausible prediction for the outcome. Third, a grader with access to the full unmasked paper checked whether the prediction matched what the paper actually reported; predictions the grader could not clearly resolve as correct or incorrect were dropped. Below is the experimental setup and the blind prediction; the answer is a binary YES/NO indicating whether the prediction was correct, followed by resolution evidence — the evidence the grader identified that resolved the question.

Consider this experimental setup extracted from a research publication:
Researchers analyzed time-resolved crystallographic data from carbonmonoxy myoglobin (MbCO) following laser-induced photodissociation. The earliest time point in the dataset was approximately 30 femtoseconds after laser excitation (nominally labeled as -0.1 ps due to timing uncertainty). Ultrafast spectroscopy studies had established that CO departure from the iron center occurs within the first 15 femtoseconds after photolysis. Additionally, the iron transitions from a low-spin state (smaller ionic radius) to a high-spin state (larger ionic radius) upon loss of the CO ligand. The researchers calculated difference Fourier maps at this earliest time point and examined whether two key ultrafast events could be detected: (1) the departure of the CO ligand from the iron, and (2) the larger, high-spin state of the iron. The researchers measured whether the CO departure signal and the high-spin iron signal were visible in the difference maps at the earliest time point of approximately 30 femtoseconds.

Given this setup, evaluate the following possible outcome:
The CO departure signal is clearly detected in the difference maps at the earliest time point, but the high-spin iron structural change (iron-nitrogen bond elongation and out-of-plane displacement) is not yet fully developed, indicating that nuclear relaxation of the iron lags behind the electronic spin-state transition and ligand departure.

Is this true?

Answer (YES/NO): NO